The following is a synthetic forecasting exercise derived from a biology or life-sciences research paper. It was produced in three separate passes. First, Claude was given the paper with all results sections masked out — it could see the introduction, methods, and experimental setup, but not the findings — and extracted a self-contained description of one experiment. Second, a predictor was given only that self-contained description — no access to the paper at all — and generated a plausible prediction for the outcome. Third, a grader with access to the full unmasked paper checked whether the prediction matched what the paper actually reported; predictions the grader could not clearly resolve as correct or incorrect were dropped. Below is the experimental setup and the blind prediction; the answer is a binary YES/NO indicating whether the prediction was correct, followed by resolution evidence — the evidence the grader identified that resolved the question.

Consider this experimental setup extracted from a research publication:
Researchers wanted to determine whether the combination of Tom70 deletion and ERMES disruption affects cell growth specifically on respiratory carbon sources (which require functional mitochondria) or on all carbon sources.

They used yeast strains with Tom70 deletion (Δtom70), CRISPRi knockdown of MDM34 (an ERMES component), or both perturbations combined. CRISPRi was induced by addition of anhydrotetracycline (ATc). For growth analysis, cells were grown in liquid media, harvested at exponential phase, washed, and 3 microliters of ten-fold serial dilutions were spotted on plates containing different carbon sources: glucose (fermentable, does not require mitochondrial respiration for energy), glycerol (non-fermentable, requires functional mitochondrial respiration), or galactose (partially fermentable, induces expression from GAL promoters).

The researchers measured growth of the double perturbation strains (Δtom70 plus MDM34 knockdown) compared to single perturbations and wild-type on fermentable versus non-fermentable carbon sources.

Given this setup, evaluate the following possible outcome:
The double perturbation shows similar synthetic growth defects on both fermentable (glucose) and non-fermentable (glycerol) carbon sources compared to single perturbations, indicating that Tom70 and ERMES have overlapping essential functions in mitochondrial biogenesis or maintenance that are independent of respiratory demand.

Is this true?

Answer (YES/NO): NO